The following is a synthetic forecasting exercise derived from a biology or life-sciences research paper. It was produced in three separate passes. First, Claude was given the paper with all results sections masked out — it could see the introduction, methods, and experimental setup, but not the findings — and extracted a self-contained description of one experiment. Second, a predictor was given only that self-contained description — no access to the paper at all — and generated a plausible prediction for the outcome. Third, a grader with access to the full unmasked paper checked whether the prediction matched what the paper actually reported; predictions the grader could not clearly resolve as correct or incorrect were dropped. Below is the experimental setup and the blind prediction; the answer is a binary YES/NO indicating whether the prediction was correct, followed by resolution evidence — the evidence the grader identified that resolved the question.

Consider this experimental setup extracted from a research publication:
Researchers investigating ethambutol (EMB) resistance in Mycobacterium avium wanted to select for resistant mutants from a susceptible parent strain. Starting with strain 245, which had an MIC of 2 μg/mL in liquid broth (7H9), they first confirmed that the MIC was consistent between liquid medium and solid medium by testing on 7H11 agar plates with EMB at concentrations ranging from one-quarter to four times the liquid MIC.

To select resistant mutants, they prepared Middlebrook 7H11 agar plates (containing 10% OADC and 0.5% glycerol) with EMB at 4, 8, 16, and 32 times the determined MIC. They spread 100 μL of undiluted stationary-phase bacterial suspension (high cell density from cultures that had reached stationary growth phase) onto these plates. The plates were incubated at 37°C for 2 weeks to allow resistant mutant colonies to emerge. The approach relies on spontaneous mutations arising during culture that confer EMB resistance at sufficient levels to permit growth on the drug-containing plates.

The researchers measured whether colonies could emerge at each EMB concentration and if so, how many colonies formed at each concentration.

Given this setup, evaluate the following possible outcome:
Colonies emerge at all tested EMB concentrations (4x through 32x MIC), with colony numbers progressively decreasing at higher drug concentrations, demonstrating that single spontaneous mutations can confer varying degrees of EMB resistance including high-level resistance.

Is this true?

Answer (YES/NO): NO